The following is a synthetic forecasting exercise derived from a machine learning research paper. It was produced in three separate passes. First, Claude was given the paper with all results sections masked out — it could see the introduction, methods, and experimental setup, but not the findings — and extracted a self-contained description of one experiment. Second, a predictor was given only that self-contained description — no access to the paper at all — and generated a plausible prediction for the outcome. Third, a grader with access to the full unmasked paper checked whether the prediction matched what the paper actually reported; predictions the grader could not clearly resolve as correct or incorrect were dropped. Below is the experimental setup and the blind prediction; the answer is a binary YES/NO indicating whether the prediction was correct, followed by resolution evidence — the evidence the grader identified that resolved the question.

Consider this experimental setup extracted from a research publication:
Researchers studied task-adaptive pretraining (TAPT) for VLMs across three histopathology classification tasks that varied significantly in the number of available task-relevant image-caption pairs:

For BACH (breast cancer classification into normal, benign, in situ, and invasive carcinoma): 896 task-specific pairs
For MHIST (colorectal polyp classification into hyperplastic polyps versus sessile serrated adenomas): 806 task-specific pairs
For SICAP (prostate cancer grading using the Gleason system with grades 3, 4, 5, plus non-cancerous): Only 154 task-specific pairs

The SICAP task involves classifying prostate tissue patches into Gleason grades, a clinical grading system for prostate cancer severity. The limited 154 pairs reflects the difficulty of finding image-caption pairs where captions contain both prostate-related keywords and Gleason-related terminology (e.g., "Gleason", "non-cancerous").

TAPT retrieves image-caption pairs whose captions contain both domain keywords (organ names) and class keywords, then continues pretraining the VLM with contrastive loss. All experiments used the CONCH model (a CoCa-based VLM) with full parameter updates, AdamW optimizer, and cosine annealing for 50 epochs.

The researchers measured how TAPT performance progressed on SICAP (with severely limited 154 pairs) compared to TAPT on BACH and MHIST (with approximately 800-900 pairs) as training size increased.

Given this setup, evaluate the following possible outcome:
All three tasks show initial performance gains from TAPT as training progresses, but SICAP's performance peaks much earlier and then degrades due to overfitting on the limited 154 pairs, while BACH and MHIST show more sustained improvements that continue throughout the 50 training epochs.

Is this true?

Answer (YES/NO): NO